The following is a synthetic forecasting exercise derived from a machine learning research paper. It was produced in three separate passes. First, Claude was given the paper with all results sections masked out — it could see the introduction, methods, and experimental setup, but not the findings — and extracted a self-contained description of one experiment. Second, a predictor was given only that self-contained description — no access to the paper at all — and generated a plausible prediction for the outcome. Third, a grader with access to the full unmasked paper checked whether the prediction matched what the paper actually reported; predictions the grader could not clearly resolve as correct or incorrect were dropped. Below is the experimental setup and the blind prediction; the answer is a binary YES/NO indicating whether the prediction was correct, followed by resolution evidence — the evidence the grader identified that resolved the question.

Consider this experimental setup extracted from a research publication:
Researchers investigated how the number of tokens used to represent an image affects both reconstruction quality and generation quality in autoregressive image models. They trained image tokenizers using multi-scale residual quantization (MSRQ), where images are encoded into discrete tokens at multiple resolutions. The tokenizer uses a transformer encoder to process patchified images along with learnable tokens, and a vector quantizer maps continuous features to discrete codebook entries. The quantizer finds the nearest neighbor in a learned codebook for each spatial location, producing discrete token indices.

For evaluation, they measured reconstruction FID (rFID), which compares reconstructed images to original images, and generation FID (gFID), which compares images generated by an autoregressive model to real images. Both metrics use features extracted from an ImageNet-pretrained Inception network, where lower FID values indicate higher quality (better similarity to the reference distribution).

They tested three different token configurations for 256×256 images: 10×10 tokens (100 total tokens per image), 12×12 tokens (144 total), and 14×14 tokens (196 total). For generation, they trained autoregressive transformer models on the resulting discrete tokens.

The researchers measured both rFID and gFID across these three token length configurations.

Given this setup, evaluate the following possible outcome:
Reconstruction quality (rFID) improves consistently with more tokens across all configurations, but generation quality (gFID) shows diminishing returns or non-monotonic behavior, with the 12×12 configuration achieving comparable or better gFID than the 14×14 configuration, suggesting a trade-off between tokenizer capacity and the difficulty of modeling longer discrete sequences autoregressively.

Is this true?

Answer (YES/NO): NO